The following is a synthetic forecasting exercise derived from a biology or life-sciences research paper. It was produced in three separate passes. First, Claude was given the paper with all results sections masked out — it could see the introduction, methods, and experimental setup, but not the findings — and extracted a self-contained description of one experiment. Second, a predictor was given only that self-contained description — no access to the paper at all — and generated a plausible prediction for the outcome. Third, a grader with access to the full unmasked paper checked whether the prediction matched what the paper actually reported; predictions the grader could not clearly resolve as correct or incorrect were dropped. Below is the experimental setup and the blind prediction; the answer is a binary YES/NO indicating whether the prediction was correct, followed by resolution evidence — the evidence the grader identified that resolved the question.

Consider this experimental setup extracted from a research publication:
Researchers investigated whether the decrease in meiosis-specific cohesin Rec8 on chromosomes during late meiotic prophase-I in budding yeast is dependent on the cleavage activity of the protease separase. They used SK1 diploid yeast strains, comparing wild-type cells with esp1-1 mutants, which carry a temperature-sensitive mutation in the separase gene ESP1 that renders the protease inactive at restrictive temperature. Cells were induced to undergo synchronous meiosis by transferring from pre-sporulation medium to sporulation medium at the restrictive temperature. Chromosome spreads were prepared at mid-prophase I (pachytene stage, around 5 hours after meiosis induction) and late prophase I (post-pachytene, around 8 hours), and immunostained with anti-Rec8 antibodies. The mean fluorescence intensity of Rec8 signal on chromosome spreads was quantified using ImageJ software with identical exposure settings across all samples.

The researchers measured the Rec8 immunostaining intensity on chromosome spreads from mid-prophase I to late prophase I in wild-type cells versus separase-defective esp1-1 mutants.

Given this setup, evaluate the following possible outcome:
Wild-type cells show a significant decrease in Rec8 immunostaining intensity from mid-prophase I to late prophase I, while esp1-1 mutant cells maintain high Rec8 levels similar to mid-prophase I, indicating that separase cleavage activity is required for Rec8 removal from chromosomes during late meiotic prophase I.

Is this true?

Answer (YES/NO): NO